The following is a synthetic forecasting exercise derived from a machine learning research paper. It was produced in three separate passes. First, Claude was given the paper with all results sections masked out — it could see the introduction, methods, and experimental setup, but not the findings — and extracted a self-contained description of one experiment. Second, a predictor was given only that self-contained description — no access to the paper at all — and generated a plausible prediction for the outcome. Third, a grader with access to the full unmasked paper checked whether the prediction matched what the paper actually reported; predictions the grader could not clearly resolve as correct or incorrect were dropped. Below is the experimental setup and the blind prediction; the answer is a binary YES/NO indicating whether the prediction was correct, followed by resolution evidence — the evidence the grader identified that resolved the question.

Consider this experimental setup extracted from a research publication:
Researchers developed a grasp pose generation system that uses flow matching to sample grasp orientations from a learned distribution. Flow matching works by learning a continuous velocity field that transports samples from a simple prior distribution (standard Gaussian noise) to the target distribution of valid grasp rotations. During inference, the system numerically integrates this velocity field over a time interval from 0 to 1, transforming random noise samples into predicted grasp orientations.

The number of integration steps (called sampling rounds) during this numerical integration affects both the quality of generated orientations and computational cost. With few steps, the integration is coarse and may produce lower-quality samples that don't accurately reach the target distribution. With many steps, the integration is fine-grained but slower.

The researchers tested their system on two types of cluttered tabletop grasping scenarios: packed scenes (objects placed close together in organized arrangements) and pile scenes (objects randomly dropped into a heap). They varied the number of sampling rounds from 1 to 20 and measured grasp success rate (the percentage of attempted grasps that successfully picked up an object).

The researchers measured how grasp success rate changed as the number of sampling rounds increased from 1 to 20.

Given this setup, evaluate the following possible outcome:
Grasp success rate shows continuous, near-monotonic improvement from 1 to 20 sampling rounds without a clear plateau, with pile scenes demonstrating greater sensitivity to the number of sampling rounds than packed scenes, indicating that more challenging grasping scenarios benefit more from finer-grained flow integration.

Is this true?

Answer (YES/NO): NO